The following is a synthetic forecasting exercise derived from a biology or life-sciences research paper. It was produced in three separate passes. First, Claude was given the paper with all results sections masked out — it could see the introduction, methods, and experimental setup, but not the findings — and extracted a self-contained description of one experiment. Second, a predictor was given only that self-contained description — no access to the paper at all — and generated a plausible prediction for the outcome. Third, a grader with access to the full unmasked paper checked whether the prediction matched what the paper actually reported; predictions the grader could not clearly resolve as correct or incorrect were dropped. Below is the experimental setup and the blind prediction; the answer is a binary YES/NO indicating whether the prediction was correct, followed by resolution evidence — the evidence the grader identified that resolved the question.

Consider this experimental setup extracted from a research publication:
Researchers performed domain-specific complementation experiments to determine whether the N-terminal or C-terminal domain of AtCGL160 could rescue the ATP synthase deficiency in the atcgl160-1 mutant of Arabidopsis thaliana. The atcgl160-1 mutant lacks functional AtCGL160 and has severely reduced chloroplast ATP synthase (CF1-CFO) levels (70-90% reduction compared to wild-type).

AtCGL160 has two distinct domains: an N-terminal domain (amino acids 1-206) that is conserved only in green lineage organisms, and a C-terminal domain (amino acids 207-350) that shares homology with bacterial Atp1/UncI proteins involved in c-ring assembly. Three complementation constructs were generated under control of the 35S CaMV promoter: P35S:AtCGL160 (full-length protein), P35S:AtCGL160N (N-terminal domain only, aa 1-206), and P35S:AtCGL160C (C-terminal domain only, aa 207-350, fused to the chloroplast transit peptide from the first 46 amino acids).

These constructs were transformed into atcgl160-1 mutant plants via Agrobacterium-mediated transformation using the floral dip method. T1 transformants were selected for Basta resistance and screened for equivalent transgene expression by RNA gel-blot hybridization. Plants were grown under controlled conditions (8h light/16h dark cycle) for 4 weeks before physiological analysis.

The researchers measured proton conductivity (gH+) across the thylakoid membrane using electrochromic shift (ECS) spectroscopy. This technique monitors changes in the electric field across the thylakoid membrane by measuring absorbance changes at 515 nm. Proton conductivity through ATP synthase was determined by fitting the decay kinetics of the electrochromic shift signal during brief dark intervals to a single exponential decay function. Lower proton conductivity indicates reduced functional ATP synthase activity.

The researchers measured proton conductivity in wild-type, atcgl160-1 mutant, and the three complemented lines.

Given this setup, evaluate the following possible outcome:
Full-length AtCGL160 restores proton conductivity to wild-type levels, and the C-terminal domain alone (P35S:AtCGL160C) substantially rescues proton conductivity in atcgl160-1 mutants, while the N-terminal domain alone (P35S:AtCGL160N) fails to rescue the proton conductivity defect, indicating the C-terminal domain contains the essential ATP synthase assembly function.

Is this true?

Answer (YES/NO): NO